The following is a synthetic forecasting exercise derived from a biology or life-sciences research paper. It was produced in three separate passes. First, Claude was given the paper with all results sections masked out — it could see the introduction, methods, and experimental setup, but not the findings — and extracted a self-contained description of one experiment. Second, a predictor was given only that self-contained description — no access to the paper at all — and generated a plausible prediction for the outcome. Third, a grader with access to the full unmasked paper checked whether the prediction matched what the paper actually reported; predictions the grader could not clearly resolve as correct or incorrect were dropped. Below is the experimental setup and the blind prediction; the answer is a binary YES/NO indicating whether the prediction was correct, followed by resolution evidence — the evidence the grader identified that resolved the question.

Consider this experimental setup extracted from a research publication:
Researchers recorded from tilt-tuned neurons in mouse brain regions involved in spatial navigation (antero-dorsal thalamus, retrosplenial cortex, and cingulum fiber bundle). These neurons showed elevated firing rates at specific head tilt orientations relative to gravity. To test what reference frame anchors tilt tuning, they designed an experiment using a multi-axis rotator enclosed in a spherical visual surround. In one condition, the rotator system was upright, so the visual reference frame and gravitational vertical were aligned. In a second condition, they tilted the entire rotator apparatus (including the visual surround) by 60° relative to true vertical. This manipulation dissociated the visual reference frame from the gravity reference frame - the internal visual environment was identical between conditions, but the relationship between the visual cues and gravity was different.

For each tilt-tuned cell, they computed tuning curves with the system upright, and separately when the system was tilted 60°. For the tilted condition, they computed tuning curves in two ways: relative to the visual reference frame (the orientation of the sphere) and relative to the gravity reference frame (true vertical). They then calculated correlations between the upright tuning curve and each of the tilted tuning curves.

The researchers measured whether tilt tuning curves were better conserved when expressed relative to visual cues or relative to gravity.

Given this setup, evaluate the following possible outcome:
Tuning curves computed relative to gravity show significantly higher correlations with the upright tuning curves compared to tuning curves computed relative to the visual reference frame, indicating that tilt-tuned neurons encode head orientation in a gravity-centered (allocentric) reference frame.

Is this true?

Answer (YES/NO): YES